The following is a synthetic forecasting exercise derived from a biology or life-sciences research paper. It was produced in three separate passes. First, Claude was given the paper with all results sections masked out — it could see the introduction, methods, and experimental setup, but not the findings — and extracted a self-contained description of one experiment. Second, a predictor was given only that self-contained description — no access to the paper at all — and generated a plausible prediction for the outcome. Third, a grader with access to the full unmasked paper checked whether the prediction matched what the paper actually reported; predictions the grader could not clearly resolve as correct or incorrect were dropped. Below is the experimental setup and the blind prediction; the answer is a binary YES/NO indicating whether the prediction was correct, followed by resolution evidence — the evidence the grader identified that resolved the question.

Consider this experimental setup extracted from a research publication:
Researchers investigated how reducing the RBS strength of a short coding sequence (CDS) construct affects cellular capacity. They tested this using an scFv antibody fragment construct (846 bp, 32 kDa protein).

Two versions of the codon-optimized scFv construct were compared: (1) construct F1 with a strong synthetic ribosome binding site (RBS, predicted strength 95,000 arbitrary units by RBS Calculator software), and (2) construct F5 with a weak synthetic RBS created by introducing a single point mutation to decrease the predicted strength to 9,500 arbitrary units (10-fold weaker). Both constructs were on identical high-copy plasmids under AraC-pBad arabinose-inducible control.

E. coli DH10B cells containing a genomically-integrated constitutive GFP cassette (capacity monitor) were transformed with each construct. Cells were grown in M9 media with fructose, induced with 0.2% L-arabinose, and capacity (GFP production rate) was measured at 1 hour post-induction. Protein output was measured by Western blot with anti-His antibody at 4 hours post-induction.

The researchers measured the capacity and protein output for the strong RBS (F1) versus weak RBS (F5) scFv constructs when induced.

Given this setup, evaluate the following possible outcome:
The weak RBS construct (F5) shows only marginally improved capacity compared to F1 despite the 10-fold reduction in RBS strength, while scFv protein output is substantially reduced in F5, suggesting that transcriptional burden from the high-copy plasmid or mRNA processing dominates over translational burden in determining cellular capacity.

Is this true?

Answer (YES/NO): NO